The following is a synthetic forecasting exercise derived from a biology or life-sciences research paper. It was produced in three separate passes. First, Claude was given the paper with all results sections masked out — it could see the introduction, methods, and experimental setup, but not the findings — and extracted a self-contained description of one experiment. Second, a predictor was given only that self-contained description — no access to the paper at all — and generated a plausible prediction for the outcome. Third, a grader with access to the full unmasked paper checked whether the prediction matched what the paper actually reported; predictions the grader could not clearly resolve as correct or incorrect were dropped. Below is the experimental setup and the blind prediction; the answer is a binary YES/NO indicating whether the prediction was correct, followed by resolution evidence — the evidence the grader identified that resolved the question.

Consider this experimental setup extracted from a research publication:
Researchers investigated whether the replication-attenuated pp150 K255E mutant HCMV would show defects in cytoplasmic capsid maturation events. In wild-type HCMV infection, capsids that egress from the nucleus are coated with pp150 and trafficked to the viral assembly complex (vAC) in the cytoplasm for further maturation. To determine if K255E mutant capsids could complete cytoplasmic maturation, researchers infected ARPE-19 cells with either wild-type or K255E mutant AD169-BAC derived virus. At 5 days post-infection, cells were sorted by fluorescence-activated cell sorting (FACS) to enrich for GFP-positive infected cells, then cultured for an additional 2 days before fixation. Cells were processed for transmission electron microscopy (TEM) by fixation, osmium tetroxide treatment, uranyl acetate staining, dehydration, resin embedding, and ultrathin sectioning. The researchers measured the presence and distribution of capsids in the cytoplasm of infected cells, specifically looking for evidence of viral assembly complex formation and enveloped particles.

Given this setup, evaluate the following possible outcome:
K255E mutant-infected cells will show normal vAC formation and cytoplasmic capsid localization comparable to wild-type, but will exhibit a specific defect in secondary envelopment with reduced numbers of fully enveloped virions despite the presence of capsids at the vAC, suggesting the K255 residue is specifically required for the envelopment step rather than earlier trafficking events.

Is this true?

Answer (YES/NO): NO